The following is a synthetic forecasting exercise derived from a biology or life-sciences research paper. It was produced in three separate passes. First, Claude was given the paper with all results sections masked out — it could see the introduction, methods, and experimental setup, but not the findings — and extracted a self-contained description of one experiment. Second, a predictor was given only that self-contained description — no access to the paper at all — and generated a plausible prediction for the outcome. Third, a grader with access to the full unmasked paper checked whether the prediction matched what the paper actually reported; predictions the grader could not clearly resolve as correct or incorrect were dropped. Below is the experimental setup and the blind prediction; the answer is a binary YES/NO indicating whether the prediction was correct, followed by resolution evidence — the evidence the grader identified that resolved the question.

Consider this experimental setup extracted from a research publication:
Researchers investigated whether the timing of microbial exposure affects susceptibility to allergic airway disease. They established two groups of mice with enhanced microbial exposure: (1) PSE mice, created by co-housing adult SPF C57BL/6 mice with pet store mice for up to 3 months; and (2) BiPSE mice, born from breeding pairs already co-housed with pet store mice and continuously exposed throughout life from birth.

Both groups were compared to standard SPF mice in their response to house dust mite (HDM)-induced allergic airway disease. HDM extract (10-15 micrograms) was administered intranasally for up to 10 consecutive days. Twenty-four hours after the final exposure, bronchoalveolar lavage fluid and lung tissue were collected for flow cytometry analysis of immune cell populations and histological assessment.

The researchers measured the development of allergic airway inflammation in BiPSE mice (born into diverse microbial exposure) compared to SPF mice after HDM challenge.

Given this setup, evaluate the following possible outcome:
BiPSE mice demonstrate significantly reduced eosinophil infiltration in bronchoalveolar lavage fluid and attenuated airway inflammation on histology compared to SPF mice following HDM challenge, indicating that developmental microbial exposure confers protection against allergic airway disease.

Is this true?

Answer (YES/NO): NO